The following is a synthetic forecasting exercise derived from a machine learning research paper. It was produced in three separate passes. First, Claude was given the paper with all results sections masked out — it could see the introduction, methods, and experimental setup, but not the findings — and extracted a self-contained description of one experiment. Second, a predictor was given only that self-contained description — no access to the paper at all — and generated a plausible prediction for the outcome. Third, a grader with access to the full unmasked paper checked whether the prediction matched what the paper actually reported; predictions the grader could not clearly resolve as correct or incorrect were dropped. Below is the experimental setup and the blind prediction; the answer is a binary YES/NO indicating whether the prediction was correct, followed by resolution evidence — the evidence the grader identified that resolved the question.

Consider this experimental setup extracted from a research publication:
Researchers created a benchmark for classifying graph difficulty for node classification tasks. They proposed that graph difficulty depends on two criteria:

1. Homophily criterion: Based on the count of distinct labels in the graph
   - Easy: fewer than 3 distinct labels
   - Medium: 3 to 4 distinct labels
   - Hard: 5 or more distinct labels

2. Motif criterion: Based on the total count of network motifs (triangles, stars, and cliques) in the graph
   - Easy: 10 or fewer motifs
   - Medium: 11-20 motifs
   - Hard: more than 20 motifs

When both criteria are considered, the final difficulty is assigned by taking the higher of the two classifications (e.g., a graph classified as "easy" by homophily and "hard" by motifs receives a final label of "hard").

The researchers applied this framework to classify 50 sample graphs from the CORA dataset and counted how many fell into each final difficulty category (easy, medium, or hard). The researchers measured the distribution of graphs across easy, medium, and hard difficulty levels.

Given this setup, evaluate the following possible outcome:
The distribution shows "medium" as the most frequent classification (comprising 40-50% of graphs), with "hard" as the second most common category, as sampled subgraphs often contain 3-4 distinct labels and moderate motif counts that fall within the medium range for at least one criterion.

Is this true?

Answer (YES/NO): YES